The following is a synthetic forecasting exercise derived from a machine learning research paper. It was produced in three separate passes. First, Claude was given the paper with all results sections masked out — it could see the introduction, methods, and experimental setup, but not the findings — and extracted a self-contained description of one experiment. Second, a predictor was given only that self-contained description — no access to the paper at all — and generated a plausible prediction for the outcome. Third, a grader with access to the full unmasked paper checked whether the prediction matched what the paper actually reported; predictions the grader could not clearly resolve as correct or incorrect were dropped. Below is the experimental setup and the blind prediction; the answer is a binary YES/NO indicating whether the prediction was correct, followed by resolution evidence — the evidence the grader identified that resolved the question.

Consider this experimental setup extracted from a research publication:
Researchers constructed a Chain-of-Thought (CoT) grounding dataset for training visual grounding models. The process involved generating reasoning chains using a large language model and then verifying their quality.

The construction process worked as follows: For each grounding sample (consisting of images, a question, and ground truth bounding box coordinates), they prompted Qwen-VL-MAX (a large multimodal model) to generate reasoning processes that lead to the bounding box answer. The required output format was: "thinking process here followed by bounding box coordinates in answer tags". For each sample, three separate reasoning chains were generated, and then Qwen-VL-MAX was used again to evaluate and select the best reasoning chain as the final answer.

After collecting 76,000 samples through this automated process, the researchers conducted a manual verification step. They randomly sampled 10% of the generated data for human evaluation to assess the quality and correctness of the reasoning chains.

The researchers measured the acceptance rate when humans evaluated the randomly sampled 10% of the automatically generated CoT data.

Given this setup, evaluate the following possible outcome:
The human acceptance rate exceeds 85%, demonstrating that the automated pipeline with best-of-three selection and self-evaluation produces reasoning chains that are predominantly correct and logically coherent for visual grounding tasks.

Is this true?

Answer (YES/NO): YES